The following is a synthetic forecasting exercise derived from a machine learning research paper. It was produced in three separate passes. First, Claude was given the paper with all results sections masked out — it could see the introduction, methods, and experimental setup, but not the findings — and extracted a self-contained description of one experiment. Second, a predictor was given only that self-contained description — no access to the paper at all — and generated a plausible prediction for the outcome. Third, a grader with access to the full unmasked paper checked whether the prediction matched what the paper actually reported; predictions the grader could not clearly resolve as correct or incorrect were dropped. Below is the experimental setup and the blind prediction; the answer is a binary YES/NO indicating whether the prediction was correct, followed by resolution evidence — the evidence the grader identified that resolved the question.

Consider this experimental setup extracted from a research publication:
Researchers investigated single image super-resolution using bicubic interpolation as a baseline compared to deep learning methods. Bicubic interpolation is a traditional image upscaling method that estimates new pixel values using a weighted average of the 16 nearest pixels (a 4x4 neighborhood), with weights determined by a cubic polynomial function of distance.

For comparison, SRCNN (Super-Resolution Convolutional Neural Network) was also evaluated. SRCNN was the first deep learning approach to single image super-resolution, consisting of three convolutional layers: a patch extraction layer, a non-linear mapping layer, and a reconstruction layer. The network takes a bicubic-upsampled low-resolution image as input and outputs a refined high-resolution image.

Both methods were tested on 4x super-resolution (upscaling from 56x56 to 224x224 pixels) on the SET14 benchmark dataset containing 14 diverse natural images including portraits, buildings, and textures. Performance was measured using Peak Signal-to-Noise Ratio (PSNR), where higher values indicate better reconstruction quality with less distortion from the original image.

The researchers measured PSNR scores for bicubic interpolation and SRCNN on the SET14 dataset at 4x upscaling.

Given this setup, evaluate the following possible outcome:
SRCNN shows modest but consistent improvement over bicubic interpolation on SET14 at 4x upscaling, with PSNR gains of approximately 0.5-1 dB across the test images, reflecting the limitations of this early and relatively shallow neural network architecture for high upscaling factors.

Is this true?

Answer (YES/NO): YES